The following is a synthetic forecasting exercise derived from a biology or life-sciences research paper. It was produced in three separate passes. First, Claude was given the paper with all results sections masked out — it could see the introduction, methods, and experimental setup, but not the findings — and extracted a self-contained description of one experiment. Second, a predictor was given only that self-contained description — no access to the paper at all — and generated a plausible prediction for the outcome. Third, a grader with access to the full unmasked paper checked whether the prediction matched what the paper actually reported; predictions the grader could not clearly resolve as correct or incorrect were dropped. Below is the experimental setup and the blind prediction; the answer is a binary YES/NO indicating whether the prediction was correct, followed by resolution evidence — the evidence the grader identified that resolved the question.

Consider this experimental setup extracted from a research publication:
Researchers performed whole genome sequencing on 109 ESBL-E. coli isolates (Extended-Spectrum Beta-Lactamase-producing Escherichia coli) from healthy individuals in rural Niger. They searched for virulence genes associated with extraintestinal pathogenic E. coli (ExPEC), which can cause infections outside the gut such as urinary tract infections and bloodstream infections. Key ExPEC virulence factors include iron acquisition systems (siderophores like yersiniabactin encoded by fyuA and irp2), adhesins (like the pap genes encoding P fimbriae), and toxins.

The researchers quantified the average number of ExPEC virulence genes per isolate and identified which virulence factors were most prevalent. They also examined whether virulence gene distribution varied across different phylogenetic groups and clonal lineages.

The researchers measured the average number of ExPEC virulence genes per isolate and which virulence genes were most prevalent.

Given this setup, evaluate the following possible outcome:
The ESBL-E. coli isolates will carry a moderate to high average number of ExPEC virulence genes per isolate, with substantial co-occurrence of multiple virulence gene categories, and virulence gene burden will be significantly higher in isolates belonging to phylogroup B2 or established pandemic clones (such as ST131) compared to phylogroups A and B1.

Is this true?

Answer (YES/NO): NO